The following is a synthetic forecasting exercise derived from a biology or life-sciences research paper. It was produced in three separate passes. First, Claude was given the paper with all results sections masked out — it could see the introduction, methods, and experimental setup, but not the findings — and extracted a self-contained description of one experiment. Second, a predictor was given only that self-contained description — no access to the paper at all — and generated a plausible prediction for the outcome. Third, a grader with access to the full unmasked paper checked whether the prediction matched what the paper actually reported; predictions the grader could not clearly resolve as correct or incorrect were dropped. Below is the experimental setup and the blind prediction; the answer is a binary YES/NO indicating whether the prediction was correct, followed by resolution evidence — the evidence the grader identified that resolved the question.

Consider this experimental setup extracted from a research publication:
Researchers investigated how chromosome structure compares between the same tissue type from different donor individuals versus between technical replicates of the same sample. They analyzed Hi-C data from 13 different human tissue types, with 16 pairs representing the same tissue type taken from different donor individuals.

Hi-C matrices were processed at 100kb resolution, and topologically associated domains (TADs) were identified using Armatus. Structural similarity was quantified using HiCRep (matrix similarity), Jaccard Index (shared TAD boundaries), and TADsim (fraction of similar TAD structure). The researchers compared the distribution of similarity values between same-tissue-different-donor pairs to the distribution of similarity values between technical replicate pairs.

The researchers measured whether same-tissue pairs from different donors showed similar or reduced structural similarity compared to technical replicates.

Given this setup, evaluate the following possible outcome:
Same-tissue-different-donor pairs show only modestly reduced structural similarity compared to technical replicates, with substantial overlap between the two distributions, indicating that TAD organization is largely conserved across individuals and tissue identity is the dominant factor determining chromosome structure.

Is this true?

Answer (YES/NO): NO